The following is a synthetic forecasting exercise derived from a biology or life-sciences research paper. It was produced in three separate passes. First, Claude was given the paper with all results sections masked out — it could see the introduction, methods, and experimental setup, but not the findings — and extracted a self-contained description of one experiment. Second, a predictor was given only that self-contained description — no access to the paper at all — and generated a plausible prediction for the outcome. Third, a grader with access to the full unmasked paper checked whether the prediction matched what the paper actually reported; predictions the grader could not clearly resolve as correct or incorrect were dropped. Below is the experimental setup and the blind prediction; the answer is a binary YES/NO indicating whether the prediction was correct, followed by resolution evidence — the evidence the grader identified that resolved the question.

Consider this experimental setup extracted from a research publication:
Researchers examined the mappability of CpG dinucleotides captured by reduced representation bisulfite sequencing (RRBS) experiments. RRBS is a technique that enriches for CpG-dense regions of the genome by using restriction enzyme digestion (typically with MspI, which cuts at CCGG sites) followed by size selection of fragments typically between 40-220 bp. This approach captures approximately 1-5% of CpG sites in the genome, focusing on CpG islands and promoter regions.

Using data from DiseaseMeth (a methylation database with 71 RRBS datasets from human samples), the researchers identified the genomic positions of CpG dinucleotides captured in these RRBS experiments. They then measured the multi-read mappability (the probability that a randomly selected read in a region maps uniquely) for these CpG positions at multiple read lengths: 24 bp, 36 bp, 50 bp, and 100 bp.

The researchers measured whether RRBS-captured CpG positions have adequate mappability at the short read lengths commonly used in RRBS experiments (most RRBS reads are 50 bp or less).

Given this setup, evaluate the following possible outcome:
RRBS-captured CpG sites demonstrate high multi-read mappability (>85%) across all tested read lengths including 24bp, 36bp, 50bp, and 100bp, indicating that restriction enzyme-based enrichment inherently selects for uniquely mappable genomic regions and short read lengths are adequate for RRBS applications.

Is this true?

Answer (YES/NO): NO